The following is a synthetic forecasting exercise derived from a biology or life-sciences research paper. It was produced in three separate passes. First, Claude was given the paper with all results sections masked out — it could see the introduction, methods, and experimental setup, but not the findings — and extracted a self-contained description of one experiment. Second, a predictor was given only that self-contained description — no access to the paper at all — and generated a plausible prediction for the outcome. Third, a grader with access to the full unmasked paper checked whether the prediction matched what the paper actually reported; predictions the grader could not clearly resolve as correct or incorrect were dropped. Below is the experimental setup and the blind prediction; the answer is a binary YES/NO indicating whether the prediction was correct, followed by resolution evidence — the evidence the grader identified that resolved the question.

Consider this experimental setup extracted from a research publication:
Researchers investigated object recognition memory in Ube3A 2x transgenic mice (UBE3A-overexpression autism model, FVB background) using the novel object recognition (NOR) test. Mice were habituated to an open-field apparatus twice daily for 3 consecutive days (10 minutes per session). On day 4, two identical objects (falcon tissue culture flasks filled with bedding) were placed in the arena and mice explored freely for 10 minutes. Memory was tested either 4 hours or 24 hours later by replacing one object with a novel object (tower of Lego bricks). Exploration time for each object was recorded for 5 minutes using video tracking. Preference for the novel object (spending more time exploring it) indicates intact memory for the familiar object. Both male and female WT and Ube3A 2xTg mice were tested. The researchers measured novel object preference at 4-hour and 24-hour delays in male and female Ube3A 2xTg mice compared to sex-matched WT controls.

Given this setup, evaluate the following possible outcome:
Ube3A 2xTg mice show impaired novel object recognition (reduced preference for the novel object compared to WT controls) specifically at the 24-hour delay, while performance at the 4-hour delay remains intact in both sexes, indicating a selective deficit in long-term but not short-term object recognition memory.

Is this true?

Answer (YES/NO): NO